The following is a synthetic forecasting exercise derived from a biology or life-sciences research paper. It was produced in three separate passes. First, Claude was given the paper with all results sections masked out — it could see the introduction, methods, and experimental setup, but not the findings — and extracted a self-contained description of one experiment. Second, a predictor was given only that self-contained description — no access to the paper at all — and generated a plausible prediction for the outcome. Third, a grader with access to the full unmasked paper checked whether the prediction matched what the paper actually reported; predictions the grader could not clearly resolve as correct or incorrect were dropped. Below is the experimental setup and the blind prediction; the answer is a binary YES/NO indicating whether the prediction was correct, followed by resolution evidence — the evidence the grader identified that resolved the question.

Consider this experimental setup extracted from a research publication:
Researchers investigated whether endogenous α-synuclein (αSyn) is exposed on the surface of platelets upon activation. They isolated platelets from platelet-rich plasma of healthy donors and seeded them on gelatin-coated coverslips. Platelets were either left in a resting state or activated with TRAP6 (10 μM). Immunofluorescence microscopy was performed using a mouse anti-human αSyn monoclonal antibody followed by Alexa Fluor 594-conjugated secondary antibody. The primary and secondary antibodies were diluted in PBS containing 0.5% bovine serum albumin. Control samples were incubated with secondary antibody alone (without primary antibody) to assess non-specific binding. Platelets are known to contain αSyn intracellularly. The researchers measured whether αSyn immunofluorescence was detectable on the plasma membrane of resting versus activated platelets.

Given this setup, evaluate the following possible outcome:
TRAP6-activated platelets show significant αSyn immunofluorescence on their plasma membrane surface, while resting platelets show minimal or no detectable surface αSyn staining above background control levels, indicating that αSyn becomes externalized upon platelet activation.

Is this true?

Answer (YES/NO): NO